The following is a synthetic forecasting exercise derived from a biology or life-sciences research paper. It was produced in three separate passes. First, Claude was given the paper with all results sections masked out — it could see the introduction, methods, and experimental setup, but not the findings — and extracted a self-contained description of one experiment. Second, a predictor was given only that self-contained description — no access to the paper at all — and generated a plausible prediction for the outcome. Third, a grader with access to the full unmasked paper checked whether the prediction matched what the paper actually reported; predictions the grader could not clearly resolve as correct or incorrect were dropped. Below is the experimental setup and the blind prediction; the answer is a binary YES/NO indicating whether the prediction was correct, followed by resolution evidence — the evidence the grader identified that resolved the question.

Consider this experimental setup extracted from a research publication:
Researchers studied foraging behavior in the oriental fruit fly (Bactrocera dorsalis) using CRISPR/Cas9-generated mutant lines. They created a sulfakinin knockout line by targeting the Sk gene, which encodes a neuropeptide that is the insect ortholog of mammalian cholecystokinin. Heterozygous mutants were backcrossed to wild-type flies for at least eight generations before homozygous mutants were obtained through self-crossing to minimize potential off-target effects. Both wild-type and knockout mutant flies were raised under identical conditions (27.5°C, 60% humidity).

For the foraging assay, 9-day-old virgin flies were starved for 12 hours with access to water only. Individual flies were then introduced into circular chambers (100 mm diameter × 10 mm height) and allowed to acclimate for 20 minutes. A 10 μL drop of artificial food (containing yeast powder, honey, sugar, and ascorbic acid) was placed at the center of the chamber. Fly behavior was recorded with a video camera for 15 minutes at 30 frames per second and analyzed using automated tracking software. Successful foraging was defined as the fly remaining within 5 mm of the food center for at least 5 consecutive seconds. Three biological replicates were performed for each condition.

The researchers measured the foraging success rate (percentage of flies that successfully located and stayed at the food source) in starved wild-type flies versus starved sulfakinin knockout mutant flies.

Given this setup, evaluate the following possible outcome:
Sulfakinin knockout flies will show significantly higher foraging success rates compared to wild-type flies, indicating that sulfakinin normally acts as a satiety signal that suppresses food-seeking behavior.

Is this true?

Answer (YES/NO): NO